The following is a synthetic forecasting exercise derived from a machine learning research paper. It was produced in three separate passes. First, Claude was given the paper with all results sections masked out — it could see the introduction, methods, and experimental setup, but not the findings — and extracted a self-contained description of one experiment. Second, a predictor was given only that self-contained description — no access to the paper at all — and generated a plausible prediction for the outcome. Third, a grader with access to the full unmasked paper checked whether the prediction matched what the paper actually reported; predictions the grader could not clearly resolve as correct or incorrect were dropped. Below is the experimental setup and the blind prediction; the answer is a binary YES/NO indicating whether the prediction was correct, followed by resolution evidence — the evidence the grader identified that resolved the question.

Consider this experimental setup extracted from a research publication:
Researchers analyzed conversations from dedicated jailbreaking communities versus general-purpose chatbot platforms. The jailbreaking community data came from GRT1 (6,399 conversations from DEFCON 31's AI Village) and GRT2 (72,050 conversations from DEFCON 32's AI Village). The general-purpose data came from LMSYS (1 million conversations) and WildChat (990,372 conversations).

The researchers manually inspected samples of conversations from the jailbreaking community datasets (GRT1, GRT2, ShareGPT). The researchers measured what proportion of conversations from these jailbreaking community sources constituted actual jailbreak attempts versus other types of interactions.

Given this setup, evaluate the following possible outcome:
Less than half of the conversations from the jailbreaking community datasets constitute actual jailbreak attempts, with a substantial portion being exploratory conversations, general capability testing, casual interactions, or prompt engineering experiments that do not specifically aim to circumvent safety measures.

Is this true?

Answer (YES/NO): YES